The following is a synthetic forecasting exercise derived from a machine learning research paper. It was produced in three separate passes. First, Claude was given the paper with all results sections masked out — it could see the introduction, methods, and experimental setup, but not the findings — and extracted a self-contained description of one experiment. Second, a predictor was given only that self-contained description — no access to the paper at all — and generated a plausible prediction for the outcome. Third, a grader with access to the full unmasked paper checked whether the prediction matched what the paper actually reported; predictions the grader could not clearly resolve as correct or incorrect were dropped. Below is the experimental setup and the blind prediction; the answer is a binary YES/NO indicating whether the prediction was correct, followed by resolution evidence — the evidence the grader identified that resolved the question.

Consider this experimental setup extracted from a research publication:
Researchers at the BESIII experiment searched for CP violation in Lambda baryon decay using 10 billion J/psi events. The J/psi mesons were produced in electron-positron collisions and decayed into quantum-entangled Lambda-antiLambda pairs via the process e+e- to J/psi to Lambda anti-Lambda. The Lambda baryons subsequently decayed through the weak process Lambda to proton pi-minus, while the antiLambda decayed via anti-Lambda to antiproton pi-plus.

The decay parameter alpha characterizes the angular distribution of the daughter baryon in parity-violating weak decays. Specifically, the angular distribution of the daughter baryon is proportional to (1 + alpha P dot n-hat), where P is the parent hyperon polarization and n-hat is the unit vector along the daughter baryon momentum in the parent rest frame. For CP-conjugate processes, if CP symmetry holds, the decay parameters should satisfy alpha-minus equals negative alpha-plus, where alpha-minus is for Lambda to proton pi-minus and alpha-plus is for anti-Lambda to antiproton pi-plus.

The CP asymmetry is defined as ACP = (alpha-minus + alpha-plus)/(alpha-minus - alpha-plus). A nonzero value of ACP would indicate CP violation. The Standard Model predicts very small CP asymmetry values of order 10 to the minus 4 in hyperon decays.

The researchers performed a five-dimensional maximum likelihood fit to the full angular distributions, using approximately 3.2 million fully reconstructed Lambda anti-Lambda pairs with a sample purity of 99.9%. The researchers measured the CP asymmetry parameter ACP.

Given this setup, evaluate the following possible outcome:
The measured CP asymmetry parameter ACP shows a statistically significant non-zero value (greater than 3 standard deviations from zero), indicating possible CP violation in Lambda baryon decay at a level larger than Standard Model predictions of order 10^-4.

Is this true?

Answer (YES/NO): NO